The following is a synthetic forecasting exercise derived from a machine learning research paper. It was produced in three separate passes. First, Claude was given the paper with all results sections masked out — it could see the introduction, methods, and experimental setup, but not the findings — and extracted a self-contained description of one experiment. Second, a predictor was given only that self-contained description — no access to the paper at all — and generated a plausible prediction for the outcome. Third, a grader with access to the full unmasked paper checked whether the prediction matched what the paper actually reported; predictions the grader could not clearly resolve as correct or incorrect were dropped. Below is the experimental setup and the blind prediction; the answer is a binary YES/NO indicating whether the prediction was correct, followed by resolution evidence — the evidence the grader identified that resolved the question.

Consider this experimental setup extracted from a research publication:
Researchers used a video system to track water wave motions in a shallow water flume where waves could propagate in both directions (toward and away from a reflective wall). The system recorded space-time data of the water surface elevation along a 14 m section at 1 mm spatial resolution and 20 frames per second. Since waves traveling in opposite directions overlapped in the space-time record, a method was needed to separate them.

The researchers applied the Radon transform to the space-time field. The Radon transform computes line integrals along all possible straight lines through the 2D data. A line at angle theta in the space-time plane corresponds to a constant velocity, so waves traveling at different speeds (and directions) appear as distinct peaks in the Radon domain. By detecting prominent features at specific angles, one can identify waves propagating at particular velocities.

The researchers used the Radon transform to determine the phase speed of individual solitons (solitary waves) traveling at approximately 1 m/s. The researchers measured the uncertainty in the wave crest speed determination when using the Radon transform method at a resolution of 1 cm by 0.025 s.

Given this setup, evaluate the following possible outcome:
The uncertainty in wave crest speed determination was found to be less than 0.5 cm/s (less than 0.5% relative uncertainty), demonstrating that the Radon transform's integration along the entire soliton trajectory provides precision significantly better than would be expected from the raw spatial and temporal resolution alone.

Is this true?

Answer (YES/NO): NO